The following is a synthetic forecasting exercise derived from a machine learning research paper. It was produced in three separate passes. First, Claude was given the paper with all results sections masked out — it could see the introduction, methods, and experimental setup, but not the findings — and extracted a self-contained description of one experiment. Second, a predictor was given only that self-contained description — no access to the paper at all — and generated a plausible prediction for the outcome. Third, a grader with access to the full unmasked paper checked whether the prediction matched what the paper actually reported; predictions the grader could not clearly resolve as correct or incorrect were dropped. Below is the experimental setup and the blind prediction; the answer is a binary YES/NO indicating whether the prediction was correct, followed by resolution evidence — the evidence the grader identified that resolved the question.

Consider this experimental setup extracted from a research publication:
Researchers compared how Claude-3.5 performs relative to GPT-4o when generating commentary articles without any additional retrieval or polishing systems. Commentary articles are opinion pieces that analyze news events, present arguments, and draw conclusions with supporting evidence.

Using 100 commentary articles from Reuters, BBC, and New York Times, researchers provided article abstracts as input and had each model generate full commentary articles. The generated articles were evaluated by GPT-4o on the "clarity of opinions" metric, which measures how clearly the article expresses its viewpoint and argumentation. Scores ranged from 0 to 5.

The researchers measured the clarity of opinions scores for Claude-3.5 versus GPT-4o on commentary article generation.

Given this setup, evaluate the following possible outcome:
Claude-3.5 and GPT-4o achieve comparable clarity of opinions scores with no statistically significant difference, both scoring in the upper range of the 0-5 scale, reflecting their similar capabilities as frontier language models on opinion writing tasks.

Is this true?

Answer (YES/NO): NO